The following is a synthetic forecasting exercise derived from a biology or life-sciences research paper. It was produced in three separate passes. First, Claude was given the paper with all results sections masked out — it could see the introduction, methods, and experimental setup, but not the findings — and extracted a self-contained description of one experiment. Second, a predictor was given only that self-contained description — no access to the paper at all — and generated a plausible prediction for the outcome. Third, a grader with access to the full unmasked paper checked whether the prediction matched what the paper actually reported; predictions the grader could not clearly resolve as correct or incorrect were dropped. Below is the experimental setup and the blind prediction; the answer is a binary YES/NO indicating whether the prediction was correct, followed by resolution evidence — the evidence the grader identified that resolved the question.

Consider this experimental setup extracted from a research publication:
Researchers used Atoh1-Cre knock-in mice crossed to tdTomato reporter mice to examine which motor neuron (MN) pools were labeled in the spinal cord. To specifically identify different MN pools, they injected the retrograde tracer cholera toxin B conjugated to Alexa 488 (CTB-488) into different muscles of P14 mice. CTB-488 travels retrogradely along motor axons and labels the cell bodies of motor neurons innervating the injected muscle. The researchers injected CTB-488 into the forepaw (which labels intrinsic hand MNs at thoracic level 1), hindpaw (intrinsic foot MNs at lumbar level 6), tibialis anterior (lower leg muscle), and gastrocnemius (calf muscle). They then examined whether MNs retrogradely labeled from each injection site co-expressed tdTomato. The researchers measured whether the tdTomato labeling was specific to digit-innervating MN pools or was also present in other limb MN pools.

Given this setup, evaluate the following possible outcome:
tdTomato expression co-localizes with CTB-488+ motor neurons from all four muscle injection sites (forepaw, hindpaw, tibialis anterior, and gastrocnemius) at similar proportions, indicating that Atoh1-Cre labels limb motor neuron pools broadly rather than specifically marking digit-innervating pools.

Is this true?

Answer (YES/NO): NO